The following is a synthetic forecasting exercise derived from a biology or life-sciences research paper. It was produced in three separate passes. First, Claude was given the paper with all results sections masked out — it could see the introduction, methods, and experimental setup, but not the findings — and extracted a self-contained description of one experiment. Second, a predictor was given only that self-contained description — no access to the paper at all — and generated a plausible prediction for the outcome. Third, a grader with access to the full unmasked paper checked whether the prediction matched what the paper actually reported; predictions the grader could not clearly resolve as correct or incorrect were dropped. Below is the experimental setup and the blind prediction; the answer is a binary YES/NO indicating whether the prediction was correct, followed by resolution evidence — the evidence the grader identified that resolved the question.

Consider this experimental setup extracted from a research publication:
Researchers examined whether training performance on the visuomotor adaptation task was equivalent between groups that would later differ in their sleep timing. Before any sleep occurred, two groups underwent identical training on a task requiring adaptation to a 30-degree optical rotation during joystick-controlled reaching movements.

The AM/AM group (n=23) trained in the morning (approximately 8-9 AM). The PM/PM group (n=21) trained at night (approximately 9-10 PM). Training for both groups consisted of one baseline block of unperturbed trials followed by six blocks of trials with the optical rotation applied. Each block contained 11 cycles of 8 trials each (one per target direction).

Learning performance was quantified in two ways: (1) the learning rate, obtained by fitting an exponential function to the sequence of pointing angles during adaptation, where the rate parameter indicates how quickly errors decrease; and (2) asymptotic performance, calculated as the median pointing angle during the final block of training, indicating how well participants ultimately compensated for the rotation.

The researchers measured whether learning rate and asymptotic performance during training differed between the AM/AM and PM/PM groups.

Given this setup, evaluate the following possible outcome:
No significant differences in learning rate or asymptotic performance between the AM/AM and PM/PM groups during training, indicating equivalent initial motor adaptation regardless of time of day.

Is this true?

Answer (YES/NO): YES